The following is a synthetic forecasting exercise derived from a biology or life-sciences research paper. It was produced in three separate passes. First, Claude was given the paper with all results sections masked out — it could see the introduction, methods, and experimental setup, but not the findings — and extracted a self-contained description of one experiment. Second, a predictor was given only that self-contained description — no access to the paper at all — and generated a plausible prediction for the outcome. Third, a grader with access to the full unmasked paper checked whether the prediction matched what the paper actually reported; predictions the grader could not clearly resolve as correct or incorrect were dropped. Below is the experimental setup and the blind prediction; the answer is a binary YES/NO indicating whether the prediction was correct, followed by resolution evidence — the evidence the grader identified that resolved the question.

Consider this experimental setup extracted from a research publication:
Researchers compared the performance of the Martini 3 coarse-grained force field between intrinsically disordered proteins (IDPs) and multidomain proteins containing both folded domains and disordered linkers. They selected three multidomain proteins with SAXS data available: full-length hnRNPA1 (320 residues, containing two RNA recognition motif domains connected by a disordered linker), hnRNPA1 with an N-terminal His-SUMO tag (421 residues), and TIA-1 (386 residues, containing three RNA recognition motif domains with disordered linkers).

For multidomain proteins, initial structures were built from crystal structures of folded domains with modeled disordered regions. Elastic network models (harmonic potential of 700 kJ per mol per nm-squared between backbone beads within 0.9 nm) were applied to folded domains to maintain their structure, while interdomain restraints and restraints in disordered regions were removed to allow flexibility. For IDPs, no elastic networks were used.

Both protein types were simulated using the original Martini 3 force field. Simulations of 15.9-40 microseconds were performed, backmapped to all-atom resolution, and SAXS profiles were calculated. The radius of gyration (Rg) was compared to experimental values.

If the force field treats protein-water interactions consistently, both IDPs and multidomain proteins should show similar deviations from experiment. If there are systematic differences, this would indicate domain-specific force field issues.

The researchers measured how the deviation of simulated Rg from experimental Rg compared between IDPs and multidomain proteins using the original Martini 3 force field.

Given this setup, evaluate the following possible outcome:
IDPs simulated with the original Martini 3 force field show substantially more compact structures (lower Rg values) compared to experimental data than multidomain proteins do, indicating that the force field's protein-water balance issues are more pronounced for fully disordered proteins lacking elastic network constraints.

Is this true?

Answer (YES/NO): YES